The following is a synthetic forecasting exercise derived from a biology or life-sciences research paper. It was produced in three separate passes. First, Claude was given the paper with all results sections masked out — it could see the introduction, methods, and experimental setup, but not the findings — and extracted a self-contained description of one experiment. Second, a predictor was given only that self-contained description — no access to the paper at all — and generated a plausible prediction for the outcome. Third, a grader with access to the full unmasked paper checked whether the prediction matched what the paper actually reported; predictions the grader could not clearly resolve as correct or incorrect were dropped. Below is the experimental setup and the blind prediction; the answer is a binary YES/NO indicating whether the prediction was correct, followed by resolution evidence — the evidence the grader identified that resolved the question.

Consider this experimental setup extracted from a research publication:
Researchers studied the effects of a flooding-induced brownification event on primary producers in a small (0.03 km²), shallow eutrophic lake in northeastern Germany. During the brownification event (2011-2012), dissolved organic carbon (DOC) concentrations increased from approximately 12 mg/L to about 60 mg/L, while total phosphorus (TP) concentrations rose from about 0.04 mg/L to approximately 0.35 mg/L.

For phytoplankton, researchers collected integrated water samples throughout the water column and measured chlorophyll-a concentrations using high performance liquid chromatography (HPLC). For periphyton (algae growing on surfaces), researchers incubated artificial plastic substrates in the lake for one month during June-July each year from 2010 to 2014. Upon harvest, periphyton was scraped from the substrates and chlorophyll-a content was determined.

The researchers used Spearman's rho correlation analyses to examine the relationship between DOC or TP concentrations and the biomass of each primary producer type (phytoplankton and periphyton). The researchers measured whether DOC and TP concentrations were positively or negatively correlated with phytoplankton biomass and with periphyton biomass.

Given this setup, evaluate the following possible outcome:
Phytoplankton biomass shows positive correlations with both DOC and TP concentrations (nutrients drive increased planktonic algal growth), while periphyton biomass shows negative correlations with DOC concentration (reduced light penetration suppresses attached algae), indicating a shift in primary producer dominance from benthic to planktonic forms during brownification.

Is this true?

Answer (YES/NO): YES